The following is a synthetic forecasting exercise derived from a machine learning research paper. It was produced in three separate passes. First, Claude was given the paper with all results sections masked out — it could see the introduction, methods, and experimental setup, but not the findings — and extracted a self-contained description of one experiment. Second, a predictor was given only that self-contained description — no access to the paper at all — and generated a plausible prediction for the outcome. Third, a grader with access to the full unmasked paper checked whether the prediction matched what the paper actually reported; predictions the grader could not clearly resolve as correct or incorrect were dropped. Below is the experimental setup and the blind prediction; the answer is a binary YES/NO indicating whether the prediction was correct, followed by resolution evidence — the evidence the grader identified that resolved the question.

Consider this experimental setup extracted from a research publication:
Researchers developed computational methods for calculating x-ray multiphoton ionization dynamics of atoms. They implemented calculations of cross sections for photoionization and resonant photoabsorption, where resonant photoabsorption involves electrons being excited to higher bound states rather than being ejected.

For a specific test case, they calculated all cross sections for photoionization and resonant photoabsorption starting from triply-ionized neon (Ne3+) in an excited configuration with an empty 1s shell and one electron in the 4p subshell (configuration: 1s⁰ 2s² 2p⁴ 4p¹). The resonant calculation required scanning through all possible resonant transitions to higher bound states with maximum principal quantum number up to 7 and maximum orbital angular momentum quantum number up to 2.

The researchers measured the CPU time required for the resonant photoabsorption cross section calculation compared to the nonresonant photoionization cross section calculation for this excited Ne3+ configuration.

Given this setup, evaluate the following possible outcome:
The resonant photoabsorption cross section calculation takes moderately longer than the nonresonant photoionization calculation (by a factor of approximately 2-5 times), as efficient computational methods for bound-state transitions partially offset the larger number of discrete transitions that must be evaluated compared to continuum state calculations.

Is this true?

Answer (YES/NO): NO